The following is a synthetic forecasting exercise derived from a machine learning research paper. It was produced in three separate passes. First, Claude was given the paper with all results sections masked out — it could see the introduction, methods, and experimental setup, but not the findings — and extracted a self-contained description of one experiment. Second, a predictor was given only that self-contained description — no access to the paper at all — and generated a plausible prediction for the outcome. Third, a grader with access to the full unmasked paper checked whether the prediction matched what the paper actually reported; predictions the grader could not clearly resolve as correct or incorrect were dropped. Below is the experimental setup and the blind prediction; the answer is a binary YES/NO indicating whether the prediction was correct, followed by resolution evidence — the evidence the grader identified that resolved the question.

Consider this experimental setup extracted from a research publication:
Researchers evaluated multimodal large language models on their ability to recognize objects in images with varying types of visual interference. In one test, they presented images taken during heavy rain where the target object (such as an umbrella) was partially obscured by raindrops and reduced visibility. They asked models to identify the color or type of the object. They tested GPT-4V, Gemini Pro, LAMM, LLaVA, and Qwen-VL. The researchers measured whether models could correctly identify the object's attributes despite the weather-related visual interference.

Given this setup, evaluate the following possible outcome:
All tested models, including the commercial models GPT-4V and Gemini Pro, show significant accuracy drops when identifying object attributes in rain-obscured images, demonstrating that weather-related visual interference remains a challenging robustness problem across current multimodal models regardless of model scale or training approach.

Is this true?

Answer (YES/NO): NO